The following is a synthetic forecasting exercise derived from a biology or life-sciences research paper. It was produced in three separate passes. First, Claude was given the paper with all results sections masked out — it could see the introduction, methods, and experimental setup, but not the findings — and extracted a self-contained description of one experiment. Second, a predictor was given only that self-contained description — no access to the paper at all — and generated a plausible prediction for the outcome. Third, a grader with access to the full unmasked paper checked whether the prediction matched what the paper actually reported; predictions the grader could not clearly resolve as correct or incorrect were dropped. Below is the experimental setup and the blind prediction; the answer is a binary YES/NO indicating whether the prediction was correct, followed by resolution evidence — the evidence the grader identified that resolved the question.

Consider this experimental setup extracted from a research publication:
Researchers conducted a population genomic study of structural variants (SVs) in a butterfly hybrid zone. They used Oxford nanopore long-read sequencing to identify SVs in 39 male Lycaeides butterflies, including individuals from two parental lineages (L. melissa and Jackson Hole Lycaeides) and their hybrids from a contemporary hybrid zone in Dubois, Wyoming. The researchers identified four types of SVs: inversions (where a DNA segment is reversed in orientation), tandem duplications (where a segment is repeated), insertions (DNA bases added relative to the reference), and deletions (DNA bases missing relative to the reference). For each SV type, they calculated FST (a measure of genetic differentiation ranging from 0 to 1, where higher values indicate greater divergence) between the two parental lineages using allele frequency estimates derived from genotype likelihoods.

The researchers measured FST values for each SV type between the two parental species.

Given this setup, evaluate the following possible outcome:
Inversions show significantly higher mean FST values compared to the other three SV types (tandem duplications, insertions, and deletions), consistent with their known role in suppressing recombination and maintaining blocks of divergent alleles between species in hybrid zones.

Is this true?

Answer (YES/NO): YES